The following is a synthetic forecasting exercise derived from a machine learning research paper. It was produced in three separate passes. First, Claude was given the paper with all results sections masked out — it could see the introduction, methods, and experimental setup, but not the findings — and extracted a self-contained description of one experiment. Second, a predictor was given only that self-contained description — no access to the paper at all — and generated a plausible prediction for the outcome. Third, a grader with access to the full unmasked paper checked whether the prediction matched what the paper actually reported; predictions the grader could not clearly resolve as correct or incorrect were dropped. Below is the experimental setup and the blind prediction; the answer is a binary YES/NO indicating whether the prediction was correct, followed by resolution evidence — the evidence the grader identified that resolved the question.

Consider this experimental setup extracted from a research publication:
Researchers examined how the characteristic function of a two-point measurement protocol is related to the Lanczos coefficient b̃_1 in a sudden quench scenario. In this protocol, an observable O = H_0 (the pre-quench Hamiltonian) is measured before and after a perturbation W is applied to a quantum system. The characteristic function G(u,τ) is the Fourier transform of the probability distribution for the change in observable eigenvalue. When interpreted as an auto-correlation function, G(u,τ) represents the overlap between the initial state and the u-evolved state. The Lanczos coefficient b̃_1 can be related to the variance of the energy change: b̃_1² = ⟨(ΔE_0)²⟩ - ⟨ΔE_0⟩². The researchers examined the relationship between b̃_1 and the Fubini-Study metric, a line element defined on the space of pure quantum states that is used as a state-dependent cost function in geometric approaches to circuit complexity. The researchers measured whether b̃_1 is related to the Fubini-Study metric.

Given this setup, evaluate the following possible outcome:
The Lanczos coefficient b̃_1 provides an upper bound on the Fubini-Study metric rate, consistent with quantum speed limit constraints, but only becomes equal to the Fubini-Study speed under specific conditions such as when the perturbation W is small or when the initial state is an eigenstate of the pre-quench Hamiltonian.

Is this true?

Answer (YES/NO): NO